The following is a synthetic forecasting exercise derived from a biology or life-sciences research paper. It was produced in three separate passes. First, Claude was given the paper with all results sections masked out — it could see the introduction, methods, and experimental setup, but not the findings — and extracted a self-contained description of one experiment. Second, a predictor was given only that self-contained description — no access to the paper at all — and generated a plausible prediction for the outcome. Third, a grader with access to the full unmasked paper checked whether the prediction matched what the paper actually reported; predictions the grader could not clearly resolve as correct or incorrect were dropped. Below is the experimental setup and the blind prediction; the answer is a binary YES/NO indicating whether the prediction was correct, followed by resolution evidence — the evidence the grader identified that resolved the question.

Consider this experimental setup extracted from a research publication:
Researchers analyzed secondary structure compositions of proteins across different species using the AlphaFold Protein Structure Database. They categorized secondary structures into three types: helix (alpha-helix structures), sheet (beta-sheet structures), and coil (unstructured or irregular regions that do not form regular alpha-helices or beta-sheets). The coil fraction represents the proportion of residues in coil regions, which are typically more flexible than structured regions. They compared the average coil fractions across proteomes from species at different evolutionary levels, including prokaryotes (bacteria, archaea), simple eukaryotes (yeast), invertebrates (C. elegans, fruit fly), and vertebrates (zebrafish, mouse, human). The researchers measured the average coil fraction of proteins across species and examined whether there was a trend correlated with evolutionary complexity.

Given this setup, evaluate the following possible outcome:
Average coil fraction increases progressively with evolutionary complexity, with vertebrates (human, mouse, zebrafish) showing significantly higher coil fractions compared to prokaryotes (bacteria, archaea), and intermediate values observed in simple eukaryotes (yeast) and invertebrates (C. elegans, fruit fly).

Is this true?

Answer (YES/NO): YES